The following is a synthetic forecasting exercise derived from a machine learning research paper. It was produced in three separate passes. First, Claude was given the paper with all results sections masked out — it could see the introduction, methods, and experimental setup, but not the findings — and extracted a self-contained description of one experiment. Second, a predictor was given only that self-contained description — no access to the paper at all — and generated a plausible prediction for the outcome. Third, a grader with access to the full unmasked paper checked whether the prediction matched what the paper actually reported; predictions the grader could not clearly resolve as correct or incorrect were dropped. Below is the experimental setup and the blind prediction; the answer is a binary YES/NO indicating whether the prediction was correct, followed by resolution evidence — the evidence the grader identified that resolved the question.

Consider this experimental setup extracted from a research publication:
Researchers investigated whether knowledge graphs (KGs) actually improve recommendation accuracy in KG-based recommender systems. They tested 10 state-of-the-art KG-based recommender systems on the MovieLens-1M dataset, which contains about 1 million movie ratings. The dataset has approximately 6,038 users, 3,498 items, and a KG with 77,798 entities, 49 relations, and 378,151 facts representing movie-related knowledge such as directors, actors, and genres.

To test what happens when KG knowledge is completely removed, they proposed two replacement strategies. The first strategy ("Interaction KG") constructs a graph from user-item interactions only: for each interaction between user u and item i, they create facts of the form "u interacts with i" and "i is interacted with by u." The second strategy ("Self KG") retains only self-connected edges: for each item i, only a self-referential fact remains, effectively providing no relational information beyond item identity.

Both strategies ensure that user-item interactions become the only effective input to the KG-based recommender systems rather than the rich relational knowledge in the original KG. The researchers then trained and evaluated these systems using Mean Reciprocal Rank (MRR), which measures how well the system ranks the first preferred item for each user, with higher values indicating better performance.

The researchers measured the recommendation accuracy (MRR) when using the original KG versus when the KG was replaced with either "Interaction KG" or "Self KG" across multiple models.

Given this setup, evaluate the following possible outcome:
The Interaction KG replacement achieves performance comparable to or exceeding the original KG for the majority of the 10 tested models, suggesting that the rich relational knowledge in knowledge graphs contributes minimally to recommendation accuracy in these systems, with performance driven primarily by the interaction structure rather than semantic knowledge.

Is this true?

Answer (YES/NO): NO